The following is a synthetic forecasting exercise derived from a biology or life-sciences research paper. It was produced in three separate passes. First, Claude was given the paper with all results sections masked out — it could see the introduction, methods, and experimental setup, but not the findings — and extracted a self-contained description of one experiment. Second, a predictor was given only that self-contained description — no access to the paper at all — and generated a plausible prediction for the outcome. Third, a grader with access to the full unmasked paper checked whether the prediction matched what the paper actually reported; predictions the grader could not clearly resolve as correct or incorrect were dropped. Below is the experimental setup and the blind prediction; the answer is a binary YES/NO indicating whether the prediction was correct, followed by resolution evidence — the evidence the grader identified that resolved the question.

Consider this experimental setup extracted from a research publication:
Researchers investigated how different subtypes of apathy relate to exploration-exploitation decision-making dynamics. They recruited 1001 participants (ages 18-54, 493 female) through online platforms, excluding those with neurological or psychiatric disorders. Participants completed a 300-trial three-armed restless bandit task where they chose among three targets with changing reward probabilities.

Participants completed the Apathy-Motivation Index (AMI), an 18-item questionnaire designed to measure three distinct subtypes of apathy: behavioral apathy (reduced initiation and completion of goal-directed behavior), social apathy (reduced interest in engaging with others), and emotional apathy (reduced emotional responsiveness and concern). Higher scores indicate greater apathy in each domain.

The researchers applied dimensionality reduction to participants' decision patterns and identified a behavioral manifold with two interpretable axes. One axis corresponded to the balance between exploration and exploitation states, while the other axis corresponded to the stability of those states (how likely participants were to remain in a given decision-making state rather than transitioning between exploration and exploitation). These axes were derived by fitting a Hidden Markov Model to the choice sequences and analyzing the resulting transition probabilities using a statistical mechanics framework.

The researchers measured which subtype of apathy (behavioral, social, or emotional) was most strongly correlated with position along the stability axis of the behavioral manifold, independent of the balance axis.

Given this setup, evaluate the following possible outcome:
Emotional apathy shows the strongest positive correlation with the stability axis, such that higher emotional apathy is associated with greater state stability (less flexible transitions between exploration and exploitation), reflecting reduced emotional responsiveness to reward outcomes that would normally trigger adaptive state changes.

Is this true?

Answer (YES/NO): NO